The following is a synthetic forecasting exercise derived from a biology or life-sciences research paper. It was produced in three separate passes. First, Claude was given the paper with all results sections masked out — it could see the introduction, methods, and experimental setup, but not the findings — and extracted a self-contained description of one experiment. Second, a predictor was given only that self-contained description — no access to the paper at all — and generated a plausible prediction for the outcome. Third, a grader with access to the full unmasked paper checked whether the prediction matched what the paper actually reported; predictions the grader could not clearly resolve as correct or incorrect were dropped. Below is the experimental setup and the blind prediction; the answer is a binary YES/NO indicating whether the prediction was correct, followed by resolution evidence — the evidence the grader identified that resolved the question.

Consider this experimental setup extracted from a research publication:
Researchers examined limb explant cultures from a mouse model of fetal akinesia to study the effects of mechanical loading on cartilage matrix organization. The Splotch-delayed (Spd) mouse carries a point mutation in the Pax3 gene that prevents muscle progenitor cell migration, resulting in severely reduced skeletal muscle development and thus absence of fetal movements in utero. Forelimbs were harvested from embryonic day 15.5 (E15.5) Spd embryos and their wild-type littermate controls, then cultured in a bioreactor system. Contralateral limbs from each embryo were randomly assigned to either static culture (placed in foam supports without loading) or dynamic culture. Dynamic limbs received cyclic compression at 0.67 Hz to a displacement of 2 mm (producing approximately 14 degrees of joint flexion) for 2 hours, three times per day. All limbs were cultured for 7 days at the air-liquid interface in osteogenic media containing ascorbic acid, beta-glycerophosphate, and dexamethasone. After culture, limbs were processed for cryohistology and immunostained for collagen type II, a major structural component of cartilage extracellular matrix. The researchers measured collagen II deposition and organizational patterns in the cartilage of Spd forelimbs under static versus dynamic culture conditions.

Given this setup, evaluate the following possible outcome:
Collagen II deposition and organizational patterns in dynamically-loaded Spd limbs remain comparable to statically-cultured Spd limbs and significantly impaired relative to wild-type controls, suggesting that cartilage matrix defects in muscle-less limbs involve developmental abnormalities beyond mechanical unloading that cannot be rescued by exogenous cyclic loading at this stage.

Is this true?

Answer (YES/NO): NO